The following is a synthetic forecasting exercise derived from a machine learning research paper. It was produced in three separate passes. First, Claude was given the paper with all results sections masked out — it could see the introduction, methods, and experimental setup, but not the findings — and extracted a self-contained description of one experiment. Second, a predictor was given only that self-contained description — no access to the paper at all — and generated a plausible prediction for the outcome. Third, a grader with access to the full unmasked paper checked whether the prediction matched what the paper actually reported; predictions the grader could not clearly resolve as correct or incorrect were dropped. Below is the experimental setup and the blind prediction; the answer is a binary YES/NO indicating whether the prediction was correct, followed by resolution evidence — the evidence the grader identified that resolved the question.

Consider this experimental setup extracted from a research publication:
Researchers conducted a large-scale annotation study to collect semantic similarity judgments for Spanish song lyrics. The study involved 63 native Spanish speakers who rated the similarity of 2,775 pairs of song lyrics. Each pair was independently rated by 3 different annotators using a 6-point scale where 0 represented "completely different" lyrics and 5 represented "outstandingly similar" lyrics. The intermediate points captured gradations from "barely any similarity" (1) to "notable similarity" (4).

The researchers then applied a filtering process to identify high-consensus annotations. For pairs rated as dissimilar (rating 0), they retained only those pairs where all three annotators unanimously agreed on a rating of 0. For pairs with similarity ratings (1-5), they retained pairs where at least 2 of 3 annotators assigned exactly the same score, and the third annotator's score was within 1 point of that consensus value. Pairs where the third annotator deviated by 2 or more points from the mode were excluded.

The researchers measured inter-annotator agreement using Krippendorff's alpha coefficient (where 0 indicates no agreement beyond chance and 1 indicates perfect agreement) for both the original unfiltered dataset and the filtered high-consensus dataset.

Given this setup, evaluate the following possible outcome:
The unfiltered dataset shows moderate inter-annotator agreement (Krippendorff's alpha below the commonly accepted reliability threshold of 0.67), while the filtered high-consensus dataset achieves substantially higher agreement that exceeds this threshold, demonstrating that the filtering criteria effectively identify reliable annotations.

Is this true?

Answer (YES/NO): NO